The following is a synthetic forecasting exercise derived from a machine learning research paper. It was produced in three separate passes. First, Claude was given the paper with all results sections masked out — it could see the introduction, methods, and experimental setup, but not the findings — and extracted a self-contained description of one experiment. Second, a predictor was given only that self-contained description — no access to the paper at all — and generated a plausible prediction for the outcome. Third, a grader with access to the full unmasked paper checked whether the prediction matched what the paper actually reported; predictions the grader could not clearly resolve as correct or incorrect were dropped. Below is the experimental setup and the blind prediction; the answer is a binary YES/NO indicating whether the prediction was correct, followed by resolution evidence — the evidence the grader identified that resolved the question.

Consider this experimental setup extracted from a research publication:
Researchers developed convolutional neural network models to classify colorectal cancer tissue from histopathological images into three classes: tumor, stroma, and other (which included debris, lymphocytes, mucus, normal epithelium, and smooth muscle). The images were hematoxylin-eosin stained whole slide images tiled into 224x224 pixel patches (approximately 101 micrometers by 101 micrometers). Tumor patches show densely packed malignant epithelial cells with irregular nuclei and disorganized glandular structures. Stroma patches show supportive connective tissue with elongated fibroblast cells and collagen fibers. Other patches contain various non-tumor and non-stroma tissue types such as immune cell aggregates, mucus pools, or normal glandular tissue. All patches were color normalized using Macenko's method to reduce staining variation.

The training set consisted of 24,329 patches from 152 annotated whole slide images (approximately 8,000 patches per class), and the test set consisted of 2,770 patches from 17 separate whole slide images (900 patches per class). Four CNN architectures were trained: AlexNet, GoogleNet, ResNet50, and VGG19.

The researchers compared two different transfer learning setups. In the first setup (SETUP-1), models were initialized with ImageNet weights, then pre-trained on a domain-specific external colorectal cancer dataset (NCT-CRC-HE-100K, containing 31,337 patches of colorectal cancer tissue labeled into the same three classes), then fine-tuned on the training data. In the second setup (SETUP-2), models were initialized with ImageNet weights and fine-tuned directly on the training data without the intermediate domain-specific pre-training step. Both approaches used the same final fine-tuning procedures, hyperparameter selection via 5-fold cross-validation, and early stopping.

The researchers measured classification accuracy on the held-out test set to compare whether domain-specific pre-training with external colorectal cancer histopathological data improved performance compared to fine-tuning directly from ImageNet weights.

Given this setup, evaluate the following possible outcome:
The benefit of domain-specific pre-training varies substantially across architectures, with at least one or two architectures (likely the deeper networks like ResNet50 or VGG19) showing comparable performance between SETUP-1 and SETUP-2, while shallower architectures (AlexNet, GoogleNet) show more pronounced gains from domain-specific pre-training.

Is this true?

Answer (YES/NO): NO